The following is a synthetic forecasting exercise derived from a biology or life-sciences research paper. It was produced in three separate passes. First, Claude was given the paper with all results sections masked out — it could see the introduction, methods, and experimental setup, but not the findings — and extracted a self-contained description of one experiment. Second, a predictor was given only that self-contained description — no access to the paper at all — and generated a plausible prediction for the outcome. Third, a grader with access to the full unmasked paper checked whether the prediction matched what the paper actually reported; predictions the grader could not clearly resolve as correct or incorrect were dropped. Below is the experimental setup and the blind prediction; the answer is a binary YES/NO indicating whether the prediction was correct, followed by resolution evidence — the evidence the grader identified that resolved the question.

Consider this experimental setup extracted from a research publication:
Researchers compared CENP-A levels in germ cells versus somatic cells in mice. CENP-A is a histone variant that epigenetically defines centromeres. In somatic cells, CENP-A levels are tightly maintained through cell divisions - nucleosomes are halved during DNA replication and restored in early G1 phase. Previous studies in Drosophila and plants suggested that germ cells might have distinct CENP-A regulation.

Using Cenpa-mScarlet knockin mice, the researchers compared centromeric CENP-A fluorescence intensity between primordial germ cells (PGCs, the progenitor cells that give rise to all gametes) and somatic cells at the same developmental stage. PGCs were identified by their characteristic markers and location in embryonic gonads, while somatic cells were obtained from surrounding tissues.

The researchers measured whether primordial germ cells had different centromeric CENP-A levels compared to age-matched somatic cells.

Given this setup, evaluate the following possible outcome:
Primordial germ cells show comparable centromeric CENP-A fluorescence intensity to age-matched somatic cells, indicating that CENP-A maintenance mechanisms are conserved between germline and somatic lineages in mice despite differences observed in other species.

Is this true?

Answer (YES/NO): NO